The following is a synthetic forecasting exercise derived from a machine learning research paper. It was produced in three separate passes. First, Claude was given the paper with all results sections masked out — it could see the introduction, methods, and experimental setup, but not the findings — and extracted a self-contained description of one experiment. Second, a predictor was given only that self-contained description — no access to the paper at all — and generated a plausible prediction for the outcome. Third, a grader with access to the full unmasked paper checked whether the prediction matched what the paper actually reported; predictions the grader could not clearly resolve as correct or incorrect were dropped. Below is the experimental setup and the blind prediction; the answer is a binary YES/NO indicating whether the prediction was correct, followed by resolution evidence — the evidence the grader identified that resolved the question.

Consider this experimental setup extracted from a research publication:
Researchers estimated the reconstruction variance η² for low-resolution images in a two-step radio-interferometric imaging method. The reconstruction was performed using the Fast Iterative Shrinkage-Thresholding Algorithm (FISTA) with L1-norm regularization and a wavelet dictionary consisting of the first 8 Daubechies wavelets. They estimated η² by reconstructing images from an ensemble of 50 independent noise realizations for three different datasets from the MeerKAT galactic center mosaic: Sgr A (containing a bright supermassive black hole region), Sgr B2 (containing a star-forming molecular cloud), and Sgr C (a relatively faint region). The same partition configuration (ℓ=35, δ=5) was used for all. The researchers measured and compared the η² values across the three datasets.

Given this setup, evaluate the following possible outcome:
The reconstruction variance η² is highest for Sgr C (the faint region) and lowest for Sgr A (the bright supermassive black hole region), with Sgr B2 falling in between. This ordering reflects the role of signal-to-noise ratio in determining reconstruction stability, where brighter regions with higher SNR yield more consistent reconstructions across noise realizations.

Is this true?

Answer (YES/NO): NO